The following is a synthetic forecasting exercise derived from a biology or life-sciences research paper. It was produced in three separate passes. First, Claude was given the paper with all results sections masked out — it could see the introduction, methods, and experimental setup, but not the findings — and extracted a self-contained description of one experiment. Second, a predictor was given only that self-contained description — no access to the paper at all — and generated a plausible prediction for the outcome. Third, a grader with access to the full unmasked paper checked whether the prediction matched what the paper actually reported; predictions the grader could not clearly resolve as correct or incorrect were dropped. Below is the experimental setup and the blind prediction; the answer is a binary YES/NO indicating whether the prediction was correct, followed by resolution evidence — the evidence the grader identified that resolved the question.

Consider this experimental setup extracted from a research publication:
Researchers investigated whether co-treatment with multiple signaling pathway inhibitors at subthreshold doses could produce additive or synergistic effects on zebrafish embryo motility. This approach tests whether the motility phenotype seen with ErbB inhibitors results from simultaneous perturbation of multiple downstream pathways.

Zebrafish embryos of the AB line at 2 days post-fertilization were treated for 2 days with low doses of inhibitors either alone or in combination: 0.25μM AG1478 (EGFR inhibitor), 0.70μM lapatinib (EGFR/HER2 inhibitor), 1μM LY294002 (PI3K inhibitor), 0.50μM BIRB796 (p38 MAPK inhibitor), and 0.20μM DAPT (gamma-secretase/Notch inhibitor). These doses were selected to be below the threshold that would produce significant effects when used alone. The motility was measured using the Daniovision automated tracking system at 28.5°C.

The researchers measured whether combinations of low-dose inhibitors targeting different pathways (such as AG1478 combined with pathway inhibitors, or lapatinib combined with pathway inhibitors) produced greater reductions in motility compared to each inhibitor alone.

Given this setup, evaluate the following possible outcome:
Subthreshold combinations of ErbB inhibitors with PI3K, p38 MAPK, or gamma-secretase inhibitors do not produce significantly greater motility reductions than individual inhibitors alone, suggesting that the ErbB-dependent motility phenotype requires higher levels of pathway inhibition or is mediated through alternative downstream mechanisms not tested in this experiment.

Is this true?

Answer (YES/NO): NO